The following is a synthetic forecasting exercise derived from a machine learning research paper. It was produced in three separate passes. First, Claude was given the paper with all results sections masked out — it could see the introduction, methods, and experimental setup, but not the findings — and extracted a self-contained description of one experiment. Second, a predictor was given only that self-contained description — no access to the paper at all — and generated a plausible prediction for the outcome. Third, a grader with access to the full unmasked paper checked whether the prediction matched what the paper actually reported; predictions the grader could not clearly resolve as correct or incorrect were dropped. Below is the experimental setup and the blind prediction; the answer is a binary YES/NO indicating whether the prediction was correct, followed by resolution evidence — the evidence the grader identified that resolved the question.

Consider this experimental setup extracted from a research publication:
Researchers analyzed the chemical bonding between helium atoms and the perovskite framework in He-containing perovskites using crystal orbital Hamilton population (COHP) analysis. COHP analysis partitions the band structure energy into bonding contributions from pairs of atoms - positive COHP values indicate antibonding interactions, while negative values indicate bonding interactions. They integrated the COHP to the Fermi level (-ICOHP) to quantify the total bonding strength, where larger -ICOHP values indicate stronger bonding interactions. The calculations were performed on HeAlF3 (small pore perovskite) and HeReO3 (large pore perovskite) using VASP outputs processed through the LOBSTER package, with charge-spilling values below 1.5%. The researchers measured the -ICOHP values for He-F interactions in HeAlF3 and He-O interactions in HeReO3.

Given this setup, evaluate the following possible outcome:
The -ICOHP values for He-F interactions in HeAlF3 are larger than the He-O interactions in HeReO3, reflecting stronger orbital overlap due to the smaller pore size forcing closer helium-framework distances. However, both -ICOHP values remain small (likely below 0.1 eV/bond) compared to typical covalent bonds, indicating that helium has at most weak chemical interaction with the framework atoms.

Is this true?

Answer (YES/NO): NO